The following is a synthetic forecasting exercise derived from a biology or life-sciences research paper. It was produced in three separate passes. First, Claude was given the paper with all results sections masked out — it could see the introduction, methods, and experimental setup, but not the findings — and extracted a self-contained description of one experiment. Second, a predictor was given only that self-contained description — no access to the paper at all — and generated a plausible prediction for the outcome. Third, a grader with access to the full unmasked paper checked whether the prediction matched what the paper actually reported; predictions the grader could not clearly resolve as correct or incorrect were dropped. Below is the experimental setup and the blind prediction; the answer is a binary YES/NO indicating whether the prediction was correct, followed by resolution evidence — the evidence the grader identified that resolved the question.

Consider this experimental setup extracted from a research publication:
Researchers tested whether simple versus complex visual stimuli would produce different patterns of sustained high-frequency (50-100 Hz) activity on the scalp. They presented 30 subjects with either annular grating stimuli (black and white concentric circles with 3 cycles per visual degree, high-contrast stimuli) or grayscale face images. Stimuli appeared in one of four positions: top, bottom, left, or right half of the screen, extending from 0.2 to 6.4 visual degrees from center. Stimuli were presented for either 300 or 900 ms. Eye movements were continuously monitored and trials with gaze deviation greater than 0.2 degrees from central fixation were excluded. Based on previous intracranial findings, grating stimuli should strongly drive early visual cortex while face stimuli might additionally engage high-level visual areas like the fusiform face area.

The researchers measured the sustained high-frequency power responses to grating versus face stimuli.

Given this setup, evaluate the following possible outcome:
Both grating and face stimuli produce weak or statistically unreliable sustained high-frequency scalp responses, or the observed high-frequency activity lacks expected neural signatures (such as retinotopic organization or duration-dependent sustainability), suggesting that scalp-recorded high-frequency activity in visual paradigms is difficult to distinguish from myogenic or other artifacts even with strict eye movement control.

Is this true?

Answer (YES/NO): NO